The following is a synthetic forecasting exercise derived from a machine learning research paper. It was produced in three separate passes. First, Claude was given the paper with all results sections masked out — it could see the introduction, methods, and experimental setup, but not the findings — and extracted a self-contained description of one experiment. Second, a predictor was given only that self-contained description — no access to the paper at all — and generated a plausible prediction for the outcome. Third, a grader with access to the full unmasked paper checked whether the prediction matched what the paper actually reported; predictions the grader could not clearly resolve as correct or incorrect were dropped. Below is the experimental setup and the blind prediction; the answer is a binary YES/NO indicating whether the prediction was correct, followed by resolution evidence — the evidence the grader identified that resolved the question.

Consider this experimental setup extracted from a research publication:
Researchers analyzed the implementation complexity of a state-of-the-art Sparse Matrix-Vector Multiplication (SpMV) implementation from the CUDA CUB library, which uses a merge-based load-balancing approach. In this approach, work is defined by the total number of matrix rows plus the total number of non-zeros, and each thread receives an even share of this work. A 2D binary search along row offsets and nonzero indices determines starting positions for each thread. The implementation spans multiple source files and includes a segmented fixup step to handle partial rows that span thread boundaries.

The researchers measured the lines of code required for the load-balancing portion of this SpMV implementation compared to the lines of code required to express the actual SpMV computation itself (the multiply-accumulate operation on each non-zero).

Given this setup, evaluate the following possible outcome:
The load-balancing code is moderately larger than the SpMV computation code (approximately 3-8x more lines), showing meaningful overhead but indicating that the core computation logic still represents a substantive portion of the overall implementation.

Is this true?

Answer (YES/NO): NO